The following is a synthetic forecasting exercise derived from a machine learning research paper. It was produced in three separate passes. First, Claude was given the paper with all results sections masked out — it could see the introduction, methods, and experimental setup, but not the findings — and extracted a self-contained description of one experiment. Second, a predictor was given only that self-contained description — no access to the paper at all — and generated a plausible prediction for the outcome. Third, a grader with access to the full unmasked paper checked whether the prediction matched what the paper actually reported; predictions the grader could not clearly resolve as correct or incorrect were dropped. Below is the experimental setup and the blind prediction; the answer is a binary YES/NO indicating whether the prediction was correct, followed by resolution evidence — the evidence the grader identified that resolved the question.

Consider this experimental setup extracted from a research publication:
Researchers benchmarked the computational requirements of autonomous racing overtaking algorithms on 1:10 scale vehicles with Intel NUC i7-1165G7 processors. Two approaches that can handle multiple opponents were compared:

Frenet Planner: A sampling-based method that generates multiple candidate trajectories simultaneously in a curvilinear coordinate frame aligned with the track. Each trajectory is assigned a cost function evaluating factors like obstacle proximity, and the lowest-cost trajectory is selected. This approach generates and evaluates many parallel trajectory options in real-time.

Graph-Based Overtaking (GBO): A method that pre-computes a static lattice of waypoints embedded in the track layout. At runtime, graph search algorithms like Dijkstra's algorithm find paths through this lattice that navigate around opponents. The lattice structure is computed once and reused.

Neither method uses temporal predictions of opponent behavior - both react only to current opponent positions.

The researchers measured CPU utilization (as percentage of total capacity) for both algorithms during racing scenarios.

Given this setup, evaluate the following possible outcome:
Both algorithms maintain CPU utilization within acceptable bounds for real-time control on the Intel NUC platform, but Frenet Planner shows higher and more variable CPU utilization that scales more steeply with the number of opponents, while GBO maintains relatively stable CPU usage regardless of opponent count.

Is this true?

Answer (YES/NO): NO